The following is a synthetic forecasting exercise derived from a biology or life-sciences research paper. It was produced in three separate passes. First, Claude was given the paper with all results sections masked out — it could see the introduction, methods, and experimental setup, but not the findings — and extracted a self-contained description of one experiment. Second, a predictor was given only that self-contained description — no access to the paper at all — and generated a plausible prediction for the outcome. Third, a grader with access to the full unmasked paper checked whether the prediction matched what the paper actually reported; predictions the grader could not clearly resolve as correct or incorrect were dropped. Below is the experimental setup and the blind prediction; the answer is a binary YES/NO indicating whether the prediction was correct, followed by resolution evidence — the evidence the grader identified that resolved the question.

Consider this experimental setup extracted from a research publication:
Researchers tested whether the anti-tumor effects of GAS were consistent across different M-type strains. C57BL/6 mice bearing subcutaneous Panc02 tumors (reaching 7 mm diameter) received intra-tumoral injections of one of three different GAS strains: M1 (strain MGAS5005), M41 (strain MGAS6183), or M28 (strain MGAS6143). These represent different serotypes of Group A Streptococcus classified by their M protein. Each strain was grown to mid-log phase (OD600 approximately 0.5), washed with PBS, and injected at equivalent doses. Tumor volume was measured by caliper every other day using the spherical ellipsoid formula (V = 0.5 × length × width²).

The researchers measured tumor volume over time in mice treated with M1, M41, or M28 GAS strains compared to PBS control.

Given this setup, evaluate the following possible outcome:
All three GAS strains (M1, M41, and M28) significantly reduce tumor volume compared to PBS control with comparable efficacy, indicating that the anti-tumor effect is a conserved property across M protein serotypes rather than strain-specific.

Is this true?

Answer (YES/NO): YES